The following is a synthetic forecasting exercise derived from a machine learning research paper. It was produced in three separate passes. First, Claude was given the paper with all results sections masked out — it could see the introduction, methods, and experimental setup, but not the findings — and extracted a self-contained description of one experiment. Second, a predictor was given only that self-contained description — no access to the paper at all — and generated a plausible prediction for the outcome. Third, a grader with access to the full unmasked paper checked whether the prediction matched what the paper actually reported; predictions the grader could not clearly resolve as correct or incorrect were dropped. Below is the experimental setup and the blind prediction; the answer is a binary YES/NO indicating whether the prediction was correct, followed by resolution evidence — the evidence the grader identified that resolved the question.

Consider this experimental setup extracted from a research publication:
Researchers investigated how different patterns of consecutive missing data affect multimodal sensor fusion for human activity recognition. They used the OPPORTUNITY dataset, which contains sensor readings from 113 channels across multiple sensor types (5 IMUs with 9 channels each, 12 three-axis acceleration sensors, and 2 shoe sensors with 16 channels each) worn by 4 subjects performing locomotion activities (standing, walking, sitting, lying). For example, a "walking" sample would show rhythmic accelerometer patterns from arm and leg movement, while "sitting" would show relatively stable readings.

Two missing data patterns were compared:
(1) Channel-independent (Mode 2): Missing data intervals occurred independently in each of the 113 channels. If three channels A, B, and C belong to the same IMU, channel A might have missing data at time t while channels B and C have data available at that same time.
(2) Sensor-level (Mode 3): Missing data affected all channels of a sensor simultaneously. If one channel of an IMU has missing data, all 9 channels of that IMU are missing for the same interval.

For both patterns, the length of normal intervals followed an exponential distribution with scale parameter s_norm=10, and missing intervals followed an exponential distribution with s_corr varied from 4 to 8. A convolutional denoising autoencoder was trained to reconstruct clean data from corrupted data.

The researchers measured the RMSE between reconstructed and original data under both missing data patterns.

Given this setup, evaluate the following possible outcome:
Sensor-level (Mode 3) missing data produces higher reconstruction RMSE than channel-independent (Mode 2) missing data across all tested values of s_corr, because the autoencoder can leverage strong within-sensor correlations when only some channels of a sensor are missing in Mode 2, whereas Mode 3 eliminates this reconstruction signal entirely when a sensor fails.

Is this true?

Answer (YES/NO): NO